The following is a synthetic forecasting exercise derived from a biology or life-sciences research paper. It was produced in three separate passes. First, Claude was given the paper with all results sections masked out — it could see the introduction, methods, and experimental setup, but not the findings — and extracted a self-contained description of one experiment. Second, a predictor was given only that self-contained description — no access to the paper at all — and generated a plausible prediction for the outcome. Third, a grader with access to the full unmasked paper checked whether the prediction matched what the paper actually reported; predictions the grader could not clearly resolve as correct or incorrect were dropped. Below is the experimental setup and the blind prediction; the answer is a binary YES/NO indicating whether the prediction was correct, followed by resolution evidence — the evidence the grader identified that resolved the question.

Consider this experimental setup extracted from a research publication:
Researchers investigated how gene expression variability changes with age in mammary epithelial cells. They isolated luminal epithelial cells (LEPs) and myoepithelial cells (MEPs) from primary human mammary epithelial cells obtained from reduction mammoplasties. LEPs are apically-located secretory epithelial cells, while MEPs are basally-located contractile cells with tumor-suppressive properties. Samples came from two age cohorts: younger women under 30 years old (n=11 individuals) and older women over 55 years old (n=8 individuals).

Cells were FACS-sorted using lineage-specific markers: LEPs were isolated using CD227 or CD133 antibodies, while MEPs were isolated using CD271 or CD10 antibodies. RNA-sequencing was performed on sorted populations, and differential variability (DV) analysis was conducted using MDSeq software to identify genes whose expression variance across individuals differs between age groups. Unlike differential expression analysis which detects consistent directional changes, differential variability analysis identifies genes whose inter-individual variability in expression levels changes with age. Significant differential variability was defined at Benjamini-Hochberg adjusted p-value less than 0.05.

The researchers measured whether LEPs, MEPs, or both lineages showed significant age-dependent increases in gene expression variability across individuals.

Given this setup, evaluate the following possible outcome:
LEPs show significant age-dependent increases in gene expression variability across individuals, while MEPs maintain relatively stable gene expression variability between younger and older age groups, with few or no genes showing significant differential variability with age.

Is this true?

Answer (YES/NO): NO